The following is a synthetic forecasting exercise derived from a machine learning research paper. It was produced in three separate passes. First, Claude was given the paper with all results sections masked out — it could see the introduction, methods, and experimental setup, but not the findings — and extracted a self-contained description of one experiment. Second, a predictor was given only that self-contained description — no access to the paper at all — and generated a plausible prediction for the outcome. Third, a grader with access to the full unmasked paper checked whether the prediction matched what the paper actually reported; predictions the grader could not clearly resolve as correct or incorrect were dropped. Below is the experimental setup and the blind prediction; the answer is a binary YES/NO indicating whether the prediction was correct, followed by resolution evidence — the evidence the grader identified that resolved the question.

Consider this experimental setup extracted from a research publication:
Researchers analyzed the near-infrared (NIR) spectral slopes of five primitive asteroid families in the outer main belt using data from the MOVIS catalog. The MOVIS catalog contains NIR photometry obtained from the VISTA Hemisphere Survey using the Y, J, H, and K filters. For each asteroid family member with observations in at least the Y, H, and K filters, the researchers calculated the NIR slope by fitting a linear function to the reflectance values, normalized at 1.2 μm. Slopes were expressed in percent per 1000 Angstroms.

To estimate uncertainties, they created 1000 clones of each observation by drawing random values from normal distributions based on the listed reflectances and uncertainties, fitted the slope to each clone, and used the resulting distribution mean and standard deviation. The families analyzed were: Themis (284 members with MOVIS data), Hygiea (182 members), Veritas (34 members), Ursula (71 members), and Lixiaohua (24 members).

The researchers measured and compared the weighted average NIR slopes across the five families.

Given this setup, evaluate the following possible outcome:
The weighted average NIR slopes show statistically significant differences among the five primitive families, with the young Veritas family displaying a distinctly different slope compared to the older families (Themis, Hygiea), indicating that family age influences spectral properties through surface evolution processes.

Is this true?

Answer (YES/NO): NO